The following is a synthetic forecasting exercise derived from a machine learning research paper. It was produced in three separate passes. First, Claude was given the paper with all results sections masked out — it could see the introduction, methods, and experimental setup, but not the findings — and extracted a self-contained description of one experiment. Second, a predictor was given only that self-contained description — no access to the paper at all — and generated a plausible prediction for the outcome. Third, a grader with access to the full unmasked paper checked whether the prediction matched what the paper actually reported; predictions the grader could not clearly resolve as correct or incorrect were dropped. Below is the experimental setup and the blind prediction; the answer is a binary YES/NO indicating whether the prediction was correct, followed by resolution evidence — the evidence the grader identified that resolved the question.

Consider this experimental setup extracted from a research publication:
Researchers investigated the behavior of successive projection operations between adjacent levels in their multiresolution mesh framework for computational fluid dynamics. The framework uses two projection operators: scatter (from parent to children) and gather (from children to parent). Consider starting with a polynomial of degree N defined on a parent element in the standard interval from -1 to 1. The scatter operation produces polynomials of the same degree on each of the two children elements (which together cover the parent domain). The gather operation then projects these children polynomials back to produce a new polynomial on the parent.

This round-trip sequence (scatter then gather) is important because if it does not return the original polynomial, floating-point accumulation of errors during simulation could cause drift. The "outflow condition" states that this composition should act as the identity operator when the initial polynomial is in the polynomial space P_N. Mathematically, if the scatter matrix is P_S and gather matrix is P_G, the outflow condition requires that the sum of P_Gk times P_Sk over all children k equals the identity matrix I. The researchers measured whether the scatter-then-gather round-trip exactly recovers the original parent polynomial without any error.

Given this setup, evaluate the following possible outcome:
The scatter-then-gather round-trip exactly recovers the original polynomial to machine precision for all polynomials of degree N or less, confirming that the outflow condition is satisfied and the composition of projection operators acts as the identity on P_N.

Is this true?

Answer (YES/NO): YES